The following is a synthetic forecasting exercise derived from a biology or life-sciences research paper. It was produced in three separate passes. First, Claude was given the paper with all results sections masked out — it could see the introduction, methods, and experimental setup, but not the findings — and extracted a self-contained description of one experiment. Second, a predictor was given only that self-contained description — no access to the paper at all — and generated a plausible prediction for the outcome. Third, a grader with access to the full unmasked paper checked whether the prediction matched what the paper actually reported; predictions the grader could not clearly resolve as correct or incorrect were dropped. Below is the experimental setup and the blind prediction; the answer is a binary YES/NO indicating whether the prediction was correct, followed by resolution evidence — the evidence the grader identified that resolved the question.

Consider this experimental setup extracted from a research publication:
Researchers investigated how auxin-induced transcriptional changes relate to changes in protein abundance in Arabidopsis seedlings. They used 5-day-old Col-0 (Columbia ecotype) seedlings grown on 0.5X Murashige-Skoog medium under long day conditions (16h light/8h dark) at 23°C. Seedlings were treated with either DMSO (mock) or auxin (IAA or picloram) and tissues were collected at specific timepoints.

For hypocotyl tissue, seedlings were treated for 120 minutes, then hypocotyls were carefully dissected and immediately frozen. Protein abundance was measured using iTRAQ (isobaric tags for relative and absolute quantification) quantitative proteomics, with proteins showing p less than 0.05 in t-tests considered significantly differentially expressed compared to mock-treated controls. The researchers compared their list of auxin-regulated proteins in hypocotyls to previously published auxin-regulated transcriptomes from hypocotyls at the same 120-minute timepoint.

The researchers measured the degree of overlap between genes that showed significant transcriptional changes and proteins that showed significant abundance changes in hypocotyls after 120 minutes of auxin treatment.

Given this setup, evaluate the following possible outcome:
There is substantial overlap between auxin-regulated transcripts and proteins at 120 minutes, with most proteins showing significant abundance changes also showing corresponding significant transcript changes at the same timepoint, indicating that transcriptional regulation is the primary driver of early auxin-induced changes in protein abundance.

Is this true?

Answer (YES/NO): NO